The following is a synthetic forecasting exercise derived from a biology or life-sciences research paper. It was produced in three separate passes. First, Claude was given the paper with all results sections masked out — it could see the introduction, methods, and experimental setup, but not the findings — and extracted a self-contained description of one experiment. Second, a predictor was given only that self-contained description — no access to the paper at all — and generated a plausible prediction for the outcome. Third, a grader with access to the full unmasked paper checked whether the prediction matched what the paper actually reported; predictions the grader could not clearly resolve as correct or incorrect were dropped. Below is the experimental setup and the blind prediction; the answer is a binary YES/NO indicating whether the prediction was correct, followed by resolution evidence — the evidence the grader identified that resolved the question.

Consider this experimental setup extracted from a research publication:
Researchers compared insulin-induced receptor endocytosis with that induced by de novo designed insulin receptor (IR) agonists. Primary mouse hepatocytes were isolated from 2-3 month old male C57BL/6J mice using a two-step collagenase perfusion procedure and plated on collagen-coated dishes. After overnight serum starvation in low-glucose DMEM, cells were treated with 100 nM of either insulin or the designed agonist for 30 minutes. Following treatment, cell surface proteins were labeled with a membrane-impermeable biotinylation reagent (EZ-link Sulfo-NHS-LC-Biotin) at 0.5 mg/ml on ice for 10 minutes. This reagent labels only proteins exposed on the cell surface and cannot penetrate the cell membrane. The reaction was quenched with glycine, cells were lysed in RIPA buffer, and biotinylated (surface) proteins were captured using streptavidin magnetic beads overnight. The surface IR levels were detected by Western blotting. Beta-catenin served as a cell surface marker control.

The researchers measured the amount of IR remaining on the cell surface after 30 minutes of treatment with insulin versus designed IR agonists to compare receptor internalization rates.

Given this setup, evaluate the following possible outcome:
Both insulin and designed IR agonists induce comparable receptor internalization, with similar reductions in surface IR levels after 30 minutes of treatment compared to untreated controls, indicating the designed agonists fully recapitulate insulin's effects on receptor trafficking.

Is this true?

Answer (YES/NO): NO